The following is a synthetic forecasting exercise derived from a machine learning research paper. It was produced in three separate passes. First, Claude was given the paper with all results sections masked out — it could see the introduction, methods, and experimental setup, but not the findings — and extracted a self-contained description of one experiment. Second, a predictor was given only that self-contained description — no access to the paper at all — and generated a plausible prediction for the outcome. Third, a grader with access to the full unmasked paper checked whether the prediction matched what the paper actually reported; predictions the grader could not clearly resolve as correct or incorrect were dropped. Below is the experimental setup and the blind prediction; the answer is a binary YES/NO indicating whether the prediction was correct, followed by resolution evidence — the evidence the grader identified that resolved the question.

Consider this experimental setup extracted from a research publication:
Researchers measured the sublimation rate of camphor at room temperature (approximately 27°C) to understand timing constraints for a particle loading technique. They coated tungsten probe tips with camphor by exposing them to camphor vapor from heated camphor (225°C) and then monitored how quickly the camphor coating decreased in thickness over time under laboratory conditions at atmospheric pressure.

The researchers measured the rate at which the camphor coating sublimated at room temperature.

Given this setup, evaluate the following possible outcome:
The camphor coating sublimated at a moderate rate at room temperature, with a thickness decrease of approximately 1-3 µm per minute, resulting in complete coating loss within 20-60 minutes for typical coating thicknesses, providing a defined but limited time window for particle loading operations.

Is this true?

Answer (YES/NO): NO